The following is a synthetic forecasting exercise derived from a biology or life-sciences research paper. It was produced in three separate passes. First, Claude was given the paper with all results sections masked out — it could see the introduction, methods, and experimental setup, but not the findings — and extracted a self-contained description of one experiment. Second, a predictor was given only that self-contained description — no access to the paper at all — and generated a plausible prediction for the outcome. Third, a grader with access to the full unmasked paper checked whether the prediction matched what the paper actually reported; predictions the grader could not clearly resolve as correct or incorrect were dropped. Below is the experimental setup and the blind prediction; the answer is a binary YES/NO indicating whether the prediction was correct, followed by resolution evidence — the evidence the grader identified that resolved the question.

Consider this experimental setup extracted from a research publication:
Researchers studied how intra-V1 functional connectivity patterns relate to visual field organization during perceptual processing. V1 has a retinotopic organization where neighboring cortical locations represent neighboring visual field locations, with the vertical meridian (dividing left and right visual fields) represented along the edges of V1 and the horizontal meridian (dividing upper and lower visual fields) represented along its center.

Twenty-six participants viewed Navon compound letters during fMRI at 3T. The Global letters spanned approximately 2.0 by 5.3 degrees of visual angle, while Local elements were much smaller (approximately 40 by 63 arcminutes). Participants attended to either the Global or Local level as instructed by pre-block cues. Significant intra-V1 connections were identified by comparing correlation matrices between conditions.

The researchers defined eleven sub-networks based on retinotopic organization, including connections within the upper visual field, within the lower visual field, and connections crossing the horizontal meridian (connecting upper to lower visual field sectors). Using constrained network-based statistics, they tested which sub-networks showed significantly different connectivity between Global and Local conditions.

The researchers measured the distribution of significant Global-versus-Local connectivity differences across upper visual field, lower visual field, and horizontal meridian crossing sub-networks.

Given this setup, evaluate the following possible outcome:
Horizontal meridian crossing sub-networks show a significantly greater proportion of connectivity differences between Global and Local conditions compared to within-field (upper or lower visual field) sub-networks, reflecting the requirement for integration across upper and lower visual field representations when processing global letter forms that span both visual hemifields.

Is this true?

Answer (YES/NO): NO